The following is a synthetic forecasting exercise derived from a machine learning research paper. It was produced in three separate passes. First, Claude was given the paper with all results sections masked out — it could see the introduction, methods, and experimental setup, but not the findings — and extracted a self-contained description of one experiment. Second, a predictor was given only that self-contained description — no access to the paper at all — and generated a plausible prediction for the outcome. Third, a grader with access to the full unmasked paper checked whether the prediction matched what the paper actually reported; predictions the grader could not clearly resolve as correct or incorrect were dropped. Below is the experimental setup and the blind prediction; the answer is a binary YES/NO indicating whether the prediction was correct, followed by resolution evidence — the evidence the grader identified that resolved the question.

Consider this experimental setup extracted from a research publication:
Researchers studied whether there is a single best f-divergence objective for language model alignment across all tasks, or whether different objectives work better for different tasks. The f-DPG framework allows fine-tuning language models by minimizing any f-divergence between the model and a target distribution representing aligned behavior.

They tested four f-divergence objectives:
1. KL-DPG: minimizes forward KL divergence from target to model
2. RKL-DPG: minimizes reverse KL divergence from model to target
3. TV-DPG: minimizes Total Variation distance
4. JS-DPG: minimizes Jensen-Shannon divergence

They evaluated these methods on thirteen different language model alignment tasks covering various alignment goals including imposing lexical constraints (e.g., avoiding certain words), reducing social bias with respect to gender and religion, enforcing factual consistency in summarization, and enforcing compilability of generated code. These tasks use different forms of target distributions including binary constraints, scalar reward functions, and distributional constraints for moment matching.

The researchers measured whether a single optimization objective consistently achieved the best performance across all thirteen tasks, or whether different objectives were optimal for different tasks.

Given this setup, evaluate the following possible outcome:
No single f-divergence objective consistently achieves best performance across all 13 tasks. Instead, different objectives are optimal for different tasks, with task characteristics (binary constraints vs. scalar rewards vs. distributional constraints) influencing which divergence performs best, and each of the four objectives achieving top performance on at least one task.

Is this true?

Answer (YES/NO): NO